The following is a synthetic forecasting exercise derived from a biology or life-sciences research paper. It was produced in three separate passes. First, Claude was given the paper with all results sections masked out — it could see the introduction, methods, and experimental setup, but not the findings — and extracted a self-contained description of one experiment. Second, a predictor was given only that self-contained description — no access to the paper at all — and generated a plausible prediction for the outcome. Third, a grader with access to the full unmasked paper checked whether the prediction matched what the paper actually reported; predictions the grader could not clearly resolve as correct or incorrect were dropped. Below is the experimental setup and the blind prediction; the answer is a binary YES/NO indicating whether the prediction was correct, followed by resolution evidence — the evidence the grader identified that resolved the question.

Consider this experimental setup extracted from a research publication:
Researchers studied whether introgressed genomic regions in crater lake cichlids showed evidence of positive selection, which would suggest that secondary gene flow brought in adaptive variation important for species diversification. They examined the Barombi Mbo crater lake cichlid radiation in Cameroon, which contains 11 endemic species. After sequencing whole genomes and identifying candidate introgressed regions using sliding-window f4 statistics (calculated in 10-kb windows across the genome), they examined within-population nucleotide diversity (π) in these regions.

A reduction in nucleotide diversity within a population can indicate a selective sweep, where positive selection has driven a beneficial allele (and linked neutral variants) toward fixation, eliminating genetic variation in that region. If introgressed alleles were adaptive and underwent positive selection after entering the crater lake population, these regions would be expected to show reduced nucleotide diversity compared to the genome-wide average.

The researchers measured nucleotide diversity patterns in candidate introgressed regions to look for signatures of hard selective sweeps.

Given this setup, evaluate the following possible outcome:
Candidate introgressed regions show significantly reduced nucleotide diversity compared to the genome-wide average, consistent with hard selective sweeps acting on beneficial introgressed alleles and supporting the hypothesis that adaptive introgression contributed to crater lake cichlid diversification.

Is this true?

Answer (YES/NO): NO